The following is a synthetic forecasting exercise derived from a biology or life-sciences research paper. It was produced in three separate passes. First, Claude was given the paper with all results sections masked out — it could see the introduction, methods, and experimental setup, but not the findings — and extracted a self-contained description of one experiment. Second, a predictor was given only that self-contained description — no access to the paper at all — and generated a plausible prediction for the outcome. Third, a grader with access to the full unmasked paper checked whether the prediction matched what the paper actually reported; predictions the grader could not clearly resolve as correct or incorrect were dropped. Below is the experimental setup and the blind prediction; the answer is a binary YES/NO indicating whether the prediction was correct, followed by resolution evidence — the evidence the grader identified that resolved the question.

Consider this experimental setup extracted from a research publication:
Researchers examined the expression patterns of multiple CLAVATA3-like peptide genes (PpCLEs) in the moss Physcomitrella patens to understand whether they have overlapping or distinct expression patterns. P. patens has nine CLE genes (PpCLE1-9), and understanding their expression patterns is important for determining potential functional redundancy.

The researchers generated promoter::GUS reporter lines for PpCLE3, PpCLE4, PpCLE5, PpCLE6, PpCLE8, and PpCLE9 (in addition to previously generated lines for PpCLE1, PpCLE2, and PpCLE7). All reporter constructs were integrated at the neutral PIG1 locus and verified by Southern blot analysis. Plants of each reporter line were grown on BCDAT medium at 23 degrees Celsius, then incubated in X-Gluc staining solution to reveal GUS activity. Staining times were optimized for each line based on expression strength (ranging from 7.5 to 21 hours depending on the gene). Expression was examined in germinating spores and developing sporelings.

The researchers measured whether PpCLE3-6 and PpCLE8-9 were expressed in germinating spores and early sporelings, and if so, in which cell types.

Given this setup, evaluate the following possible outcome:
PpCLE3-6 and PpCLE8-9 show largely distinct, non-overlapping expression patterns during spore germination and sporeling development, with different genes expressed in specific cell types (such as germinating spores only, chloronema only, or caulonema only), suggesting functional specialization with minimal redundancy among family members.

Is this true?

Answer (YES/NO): NO